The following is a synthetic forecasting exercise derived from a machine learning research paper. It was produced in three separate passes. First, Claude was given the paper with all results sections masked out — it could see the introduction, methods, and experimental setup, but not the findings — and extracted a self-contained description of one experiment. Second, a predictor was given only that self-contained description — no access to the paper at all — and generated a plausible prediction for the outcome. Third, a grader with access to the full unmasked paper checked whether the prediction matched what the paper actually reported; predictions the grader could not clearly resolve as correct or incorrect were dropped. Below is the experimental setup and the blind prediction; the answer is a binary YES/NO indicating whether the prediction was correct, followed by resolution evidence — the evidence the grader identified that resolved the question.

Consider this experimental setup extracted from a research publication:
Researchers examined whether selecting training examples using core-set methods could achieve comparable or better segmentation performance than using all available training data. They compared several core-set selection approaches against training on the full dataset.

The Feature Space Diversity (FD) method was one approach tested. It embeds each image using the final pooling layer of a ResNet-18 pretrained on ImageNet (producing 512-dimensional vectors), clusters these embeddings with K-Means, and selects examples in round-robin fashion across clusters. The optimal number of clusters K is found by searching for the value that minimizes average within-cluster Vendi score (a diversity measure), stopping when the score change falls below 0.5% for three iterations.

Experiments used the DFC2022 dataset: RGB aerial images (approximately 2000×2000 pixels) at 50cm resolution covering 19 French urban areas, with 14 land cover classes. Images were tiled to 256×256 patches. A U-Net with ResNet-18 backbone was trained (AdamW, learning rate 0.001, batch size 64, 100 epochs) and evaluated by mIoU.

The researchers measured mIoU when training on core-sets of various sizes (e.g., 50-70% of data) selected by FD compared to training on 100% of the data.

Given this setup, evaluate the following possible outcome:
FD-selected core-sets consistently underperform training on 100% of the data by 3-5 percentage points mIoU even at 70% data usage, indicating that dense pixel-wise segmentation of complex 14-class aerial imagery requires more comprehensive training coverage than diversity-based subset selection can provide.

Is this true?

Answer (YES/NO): NO